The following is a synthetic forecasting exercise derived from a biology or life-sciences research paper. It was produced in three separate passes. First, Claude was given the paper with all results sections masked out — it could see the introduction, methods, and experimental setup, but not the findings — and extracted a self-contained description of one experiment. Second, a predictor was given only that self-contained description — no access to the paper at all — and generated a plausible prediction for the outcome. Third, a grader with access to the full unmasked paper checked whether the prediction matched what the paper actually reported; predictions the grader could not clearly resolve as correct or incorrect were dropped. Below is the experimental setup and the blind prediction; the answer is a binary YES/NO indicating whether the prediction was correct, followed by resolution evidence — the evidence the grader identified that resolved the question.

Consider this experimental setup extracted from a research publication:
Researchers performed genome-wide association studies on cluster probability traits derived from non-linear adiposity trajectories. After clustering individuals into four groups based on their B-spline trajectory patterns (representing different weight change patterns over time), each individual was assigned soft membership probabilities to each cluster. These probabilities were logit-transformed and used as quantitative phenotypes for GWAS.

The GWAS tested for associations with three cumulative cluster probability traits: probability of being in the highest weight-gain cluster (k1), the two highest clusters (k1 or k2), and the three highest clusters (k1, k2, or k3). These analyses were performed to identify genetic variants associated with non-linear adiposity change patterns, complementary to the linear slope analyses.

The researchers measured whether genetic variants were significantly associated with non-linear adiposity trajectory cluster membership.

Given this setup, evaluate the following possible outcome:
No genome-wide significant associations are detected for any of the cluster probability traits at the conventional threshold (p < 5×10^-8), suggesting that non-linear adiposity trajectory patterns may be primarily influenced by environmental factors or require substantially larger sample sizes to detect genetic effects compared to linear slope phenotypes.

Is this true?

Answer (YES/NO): NO